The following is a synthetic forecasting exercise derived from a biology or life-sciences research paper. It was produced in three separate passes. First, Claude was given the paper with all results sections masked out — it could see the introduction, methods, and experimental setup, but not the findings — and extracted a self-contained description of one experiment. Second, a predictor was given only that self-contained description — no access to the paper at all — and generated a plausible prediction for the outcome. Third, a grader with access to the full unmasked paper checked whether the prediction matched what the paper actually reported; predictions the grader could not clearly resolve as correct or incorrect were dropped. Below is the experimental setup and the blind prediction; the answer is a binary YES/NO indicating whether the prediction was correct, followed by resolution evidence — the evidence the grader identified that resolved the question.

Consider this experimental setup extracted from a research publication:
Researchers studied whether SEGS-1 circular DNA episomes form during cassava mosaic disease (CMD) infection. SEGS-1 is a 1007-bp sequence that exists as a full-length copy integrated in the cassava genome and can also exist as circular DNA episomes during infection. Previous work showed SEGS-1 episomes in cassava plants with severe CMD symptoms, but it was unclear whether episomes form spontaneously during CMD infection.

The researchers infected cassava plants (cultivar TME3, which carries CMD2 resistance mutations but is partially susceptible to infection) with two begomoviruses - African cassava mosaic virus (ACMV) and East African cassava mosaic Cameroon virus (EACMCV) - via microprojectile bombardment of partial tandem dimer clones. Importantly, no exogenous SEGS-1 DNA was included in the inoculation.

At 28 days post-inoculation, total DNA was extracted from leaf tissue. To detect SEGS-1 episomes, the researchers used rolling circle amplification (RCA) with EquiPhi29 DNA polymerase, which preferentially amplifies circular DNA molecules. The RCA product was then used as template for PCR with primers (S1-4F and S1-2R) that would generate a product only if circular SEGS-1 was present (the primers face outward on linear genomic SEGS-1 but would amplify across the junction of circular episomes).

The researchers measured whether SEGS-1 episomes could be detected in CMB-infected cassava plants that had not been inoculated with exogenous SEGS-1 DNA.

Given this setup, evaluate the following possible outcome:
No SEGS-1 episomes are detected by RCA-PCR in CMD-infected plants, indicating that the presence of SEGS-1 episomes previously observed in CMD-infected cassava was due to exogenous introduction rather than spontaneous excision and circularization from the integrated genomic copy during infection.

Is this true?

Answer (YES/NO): NO